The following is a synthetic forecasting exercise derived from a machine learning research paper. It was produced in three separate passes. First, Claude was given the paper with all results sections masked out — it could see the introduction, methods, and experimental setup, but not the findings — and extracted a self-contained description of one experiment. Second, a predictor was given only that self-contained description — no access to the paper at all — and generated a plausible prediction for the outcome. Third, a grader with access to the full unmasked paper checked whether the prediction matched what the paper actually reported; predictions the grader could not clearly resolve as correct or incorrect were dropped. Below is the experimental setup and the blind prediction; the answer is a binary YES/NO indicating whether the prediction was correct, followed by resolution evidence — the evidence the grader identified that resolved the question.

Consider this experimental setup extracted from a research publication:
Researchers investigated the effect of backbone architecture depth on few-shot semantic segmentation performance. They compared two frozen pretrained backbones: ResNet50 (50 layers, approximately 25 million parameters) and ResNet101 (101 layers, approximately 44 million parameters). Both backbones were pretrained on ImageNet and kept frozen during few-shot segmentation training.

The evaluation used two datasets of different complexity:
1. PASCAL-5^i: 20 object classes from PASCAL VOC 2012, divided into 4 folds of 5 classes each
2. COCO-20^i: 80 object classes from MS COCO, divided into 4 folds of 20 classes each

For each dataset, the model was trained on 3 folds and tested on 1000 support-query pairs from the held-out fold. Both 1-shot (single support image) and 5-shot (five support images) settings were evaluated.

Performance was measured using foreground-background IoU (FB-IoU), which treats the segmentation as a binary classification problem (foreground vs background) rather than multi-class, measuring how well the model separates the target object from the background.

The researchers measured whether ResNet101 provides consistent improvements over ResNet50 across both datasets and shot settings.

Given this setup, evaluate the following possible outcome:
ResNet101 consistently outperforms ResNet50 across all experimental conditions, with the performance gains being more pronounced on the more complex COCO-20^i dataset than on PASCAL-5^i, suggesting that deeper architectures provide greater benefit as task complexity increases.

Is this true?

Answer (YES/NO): NO